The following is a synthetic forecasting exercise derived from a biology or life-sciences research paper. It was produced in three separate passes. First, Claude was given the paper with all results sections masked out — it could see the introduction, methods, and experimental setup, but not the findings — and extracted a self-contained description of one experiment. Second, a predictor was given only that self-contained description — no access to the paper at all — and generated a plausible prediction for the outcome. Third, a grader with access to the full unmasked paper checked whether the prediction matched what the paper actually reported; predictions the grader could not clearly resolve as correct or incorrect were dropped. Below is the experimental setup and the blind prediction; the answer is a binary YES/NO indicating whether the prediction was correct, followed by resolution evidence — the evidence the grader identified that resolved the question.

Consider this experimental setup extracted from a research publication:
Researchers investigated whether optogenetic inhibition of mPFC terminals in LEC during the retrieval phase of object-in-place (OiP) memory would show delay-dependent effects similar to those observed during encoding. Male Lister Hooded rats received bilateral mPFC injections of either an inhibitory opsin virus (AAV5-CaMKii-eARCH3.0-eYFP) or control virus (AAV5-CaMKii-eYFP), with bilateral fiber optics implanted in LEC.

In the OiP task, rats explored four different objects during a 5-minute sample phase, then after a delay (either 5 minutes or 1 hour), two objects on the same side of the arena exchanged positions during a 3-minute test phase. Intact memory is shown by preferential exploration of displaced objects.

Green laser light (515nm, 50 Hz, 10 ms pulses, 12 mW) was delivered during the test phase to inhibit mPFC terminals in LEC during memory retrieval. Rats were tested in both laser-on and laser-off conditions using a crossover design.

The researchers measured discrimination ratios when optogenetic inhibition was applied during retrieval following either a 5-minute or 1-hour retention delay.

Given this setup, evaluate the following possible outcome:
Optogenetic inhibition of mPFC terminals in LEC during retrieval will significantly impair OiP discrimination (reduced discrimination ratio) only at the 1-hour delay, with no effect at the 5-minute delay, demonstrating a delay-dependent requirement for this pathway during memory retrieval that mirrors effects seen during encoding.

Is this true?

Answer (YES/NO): YES